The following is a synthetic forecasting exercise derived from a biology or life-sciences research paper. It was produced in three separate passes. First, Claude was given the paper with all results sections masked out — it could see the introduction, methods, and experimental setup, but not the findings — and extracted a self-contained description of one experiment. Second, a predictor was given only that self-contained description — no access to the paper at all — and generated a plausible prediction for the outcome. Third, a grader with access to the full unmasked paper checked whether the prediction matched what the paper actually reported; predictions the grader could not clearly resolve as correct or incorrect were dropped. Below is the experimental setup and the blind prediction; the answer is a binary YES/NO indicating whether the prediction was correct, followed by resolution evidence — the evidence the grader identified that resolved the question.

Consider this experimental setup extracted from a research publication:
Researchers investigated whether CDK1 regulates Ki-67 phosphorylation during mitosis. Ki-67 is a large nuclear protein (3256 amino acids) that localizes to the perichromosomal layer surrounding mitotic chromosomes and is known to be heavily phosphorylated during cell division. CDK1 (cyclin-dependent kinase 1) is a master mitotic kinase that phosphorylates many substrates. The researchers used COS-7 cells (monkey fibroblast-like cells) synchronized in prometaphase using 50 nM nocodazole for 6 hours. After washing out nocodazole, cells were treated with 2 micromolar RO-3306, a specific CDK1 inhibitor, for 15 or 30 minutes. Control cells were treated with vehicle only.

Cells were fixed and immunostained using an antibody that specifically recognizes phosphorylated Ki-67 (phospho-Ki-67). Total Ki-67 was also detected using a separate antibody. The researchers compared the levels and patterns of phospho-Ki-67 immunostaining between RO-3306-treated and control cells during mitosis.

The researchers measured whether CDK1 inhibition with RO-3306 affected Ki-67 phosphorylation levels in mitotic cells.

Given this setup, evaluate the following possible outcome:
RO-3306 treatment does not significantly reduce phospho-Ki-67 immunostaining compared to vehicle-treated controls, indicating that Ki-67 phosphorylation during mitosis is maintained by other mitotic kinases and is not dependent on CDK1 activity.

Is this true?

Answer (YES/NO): NO